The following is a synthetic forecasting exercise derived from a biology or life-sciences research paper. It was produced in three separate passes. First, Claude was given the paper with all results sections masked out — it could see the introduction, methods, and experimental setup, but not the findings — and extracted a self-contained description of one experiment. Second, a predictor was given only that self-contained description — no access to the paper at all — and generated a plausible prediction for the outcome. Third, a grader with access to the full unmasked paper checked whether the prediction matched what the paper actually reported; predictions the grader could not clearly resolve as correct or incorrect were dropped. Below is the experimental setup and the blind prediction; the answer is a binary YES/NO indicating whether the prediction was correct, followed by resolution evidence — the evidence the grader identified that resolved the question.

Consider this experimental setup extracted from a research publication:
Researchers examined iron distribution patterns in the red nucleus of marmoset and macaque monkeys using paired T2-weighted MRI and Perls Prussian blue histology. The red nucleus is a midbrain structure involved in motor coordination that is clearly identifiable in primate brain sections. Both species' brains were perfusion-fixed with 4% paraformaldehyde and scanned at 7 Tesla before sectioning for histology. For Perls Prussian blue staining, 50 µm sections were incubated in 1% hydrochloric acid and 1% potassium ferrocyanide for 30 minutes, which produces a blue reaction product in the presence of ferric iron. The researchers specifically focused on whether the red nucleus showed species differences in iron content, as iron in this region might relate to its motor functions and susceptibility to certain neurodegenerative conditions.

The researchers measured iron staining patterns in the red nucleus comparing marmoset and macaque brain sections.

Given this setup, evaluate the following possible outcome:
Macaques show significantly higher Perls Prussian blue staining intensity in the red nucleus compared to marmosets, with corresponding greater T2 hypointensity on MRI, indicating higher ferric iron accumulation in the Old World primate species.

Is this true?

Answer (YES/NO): NO